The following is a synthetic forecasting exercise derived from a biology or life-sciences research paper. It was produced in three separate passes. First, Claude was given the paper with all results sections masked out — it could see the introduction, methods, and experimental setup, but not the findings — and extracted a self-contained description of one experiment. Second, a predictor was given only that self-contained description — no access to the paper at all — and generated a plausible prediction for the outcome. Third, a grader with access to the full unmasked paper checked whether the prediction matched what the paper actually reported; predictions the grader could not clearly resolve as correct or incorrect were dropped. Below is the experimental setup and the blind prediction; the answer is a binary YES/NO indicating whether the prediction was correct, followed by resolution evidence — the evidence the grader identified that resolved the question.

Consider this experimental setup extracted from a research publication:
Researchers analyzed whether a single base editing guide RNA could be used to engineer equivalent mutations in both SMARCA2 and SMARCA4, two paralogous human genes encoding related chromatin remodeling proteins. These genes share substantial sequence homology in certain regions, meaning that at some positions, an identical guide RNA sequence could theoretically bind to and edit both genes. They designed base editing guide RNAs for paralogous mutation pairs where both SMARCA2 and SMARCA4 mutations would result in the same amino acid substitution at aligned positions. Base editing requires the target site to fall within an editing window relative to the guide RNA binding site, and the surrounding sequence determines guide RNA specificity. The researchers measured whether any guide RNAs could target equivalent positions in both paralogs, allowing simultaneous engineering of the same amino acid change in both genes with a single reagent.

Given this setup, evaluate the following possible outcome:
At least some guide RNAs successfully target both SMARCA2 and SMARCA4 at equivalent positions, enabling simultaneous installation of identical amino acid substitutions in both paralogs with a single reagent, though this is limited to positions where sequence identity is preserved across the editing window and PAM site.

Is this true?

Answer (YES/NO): YES